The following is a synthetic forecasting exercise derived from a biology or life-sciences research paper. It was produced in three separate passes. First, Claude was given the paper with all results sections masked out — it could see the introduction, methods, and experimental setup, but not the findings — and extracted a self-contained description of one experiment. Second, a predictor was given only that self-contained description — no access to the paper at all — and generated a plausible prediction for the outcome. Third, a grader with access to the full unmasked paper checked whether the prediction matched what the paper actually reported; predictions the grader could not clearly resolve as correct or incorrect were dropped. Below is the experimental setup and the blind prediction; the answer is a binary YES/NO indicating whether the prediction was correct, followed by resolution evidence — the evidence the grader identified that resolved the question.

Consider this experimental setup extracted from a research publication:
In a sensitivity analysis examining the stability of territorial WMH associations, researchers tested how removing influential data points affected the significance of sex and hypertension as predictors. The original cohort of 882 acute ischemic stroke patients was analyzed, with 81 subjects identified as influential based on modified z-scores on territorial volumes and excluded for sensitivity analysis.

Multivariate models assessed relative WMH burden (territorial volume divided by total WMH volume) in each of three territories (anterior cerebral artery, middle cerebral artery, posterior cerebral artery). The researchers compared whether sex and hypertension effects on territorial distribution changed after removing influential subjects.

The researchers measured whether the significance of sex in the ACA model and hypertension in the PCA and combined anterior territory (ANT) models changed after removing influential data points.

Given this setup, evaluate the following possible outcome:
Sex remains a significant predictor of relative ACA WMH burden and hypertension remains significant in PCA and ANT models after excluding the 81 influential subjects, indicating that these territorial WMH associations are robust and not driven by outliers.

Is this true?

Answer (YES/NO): NO